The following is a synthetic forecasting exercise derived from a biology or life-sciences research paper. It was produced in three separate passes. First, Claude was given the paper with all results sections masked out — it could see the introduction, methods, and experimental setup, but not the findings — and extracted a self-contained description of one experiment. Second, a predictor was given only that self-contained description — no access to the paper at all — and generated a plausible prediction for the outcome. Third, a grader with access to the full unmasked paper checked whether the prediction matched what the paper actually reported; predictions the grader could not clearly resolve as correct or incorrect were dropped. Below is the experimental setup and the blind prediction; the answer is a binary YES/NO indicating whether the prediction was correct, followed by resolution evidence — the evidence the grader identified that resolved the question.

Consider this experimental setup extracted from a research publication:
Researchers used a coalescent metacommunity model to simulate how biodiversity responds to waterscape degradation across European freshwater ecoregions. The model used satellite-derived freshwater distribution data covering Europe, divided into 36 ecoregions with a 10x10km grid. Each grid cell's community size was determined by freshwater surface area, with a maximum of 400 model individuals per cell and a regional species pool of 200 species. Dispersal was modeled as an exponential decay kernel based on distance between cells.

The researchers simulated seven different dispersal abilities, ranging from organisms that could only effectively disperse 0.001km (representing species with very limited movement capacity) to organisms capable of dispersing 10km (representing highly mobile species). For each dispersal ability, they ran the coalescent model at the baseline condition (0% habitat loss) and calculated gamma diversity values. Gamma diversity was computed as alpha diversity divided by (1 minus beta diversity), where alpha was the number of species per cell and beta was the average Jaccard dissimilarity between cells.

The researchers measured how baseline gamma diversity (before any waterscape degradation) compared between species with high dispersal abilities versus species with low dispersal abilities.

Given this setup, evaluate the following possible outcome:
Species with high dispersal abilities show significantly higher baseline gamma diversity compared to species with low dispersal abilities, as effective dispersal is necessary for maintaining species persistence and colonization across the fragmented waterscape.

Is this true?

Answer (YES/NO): YES